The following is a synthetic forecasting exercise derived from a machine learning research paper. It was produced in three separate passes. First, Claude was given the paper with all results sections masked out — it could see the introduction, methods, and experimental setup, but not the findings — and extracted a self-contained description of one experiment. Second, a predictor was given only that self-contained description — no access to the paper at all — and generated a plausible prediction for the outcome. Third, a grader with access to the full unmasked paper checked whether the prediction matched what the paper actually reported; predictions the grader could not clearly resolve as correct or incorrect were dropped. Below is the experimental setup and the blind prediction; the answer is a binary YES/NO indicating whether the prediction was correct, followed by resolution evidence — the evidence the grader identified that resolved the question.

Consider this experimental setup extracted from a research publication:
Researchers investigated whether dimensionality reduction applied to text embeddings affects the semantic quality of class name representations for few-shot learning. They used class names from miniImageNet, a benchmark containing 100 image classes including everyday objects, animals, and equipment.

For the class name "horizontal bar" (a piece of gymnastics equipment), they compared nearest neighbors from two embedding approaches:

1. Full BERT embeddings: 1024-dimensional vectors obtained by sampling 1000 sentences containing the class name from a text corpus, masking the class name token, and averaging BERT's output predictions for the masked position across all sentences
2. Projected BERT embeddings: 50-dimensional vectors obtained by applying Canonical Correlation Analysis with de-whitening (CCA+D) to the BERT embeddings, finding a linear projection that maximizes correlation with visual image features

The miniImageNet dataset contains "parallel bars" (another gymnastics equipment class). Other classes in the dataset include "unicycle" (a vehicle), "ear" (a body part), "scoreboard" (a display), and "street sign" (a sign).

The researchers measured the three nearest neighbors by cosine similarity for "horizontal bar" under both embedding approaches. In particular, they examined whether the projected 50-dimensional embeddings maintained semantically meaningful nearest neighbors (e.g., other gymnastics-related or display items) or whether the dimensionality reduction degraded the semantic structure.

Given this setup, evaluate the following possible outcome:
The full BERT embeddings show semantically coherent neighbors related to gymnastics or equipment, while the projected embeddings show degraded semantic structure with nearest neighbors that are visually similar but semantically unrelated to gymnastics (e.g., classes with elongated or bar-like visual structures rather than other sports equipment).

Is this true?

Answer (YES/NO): NO